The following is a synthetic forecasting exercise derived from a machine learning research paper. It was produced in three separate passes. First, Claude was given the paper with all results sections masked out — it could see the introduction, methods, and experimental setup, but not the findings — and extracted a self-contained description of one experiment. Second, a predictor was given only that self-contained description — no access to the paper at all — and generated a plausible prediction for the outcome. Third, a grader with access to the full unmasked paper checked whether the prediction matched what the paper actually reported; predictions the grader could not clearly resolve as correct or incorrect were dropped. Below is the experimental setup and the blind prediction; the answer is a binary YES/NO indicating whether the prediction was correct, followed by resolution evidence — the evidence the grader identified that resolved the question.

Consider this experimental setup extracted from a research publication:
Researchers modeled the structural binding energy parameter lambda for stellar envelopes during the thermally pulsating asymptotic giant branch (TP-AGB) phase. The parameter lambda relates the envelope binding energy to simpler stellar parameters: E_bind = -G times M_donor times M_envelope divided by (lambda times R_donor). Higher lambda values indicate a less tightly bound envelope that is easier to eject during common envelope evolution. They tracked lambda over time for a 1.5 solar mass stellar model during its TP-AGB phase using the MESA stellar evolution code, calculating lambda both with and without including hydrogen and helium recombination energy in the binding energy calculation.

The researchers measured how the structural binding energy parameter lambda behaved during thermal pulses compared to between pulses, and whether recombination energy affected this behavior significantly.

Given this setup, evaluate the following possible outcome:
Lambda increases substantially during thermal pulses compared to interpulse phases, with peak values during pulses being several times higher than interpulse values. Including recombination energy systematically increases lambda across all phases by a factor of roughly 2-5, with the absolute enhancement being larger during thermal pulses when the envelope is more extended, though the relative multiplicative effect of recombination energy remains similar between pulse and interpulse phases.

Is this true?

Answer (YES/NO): NO